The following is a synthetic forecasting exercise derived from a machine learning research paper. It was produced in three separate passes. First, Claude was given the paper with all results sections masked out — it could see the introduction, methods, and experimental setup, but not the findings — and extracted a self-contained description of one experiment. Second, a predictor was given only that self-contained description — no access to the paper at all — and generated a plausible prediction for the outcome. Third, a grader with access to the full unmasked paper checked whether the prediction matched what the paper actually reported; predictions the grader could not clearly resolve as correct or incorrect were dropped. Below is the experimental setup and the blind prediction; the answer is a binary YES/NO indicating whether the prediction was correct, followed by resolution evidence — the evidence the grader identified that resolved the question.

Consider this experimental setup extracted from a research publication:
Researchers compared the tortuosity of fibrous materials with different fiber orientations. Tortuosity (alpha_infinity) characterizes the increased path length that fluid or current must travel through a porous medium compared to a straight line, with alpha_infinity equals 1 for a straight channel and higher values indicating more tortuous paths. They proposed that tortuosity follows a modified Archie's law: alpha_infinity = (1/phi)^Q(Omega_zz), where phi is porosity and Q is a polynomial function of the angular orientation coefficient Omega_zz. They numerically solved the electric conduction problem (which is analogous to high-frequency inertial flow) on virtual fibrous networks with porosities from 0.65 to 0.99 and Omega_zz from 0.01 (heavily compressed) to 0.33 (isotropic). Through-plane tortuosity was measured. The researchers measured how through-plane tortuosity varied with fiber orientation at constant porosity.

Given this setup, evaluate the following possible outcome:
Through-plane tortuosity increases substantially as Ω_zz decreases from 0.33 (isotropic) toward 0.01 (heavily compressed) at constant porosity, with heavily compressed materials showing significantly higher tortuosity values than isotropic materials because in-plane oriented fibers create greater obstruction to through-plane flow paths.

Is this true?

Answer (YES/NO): YES